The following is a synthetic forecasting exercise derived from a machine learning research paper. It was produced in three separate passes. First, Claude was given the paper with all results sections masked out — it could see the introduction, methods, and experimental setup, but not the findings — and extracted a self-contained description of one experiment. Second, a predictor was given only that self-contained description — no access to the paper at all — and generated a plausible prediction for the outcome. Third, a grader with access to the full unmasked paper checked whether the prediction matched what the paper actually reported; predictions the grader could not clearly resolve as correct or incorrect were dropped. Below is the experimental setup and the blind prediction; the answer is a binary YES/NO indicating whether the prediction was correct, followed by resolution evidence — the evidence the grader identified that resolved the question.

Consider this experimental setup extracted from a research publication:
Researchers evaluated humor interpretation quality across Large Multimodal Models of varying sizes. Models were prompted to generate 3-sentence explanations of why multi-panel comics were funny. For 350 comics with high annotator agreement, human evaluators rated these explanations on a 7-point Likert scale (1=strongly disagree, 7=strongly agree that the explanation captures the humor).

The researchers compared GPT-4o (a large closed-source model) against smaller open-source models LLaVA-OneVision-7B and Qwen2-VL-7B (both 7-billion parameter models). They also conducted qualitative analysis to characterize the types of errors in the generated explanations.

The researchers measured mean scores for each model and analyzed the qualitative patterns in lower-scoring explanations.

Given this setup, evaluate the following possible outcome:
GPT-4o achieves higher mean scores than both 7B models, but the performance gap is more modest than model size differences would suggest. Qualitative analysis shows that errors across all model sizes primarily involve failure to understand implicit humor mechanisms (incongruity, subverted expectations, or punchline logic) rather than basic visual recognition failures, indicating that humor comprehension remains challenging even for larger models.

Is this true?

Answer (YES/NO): NO